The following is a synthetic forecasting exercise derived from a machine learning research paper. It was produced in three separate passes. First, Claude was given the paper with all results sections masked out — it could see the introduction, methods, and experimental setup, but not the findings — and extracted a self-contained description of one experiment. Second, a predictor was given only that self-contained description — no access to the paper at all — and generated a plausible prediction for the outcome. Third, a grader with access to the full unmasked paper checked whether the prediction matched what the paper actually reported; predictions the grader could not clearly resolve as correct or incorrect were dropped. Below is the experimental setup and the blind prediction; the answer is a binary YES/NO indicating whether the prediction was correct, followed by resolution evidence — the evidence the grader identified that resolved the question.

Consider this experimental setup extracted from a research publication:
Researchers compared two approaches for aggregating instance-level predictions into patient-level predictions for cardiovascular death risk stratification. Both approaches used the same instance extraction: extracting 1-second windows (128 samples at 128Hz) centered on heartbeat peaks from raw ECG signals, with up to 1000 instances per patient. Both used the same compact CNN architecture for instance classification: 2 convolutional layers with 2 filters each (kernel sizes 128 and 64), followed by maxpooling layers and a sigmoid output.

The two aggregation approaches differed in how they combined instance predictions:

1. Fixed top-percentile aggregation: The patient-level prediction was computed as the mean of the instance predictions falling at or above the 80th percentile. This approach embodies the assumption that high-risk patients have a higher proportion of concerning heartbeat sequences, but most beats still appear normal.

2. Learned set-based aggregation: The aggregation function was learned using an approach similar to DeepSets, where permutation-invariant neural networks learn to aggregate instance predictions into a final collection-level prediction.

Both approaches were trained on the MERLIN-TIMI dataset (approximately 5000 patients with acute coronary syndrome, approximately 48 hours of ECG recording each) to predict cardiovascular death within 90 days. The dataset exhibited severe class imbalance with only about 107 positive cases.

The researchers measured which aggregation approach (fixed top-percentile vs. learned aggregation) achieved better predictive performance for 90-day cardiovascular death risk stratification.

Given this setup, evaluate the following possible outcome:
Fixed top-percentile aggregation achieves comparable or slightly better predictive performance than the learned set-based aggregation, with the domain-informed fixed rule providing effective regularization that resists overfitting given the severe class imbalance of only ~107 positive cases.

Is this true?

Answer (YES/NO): NO